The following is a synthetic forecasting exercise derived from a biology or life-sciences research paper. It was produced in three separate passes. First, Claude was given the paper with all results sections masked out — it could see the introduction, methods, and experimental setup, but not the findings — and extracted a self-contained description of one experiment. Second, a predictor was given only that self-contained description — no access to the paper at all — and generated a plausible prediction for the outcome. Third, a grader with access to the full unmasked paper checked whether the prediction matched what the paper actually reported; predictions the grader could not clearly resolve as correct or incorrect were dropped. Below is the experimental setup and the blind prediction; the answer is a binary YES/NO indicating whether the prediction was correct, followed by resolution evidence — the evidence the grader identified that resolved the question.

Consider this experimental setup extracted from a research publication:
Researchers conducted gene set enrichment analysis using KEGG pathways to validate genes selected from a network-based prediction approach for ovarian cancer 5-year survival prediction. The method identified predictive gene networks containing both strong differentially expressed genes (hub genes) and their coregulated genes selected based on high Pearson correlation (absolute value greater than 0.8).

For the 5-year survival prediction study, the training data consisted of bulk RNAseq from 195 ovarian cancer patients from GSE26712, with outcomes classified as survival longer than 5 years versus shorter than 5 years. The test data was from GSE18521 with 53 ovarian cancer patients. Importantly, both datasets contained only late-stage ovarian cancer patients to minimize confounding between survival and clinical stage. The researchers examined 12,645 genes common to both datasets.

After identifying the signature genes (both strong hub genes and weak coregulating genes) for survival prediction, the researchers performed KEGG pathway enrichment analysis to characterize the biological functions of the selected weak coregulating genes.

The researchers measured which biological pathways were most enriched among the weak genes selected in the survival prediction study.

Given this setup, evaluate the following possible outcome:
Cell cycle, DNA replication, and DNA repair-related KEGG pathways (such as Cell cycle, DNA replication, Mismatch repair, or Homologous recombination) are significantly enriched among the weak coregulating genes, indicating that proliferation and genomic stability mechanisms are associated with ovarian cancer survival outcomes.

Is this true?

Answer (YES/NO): NO